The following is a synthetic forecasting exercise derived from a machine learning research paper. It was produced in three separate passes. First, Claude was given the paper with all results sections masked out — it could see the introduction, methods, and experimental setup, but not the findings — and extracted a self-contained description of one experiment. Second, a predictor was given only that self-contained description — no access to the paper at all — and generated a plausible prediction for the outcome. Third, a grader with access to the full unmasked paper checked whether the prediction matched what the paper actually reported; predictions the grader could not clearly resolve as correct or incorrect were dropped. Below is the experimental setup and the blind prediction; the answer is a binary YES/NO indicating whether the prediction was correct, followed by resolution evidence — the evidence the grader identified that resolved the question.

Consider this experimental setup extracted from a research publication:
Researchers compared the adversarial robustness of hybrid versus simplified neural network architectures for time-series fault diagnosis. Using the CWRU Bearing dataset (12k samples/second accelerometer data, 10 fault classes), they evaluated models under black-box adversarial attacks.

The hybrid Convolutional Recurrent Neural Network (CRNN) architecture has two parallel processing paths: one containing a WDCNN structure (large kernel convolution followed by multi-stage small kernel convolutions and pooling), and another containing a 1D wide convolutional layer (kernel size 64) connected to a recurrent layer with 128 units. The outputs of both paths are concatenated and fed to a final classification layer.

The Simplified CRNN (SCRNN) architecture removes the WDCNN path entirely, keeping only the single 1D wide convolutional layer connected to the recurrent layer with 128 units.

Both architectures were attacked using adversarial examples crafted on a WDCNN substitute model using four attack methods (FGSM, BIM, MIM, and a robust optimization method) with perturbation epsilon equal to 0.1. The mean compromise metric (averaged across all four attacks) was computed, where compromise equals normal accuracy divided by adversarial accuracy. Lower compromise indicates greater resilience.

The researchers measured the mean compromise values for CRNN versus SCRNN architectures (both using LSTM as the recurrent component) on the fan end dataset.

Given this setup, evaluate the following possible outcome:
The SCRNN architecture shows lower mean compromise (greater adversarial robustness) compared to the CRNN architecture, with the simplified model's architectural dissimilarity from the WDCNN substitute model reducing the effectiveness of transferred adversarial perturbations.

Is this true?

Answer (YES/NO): YES